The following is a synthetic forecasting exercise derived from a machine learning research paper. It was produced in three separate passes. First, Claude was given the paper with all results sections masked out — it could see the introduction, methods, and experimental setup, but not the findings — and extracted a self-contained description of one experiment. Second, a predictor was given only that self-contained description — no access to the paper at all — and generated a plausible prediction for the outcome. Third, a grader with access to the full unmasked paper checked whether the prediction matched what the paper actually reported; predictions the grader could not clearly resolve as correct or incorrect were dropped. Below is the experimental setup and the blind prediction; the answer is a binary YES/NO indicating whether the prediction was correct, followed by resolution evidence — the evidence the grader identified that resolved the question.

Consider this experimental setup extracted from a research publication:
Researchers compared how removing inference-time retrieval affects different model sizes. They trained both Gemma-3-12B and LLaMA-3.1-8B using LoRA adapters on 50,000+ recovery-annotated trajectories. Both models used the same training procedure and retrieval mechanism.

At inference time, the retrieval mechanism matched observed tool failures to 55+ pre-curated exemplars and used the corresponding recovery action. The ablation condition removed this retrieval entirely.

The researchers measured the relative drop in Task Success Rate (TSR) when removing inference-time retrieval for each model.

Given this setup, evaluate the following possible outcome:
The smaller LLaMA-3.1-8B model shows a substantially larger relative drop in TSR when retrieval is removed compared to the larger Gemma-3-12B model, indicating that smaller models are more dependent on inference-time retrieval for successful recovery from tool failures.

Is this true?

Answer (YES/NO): YES